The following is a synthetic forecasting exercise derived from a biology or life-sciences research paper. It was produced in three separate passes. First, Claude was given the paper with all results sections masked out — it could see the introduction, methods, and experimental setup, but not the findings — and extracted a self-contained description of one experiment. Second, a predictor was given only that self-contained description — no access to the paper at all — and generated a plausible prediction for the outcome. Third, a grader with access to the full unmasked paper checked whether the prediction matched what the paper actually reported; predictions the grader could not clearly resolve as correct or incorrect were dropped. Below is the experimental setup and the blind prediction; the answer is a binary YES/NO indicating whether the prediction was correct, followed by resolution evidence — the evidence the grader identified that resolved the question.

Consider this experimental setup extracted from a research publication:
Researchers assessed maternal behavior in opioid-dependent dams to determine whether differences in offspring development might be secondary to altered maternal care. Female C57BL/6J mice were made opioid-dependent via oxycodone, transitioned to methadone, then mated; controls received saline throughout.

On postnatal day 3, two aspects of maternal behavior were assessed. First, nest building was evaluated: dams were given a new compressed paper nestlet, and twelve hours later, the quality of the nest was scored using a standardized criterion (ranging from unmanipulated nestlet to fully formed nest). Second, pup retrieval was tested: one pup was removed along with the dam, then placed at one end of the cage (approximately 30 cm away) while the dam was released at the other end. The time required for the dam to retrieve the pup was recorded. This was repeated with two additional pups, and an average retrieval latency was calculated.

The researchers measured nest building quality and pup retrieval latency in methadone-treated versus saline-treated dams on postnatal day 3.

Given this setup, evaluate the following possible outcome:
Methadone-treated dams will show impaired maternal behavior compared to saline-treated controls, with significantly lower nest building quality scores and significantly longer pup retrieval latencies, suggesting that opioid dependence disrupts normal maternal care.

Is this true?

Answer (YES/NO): NO